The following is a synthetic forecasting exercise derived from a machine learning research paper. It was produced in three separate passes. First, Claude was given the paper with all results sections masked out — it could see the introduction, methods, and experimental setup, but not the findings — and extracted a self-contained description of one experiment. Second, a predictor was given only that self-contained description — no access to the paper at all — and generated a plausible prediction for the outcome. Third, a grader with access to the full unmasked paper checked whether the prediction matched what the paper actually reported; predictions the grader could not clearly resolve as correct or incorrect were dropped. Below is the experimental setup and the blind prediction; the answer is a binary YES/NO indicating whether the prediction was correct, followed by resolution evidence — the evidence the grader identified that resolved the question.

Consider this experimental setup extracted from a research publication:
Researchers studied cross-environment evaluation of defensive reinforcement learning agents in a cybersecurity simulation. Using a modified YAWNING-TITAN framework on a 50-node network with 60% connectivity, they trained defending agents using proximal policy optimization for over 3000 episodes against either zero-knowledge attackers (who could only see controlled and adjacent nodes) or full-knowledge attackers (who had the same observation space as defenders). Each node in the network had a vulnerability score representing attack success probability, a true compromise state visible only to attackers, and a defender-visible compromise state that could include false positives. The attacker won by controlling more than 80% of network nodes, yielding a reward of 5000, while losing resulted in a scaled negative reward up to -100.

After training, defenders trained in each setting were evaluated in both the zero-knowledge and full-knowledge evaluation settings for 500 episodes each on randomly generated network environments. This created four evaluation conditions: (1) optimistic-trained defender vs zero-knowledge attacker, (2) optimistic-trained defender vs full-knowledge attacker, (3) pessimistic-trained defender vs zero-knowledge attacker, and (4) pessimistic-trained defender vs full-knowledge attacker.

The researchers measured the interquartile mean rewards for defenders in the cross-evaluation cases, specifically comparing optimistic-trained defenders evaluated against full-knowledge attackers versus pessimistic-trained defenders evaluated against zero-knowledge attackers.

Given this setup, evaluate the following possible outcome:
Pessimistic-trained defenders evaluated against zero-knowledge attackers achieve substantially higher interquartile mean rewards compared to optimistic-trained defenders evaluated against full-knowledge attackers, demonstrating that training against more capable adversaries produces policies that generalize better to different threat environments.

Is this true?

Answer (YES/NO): NO